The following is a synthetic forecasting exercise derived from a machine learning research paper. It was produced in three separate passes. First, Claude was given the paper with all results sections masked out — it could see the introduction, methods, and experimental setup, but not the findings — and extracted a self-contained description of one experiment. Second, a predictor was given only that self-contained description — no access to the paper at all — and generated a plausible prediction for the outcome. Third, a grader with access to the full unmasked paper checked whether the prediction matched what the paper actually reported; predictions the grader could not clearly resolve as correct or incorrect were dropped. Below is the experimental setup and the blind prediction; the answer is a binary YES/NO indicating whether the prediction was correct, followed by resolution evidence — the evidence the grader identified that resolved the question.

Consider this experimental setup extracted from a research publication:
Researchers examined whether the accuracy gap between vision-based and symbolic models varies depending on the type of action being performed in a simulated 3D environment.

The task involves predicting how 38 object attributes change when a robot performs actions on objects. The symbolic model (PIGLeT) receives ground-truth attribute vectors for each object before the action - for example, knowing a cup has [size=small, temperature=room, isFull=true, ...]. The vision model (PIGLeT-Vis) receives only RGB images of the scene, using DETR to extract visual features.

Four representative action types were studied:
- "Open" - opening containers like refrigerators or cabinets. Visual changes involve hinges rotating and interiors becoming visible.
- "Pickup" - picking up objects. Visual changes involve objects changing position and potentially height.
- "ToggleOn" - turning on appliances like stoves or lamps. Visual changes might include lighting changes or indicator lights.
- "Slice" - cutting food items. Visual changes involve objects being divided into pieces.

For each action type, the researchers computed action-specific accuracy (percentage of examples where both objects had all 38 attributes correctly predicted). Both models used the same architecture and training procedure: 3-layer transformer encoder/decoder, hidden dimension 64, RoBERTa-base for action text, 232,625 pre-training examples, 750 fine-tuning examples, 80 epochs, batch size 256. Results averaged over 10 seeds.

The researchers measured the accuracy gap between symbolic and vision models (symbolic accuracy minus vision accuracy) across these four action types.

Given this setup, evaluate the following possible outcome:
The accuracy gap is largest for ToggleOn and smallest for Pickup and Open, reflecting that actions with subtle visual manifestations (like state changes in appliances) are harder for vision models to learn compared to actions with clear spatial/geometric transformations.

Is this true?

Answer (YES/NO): NO